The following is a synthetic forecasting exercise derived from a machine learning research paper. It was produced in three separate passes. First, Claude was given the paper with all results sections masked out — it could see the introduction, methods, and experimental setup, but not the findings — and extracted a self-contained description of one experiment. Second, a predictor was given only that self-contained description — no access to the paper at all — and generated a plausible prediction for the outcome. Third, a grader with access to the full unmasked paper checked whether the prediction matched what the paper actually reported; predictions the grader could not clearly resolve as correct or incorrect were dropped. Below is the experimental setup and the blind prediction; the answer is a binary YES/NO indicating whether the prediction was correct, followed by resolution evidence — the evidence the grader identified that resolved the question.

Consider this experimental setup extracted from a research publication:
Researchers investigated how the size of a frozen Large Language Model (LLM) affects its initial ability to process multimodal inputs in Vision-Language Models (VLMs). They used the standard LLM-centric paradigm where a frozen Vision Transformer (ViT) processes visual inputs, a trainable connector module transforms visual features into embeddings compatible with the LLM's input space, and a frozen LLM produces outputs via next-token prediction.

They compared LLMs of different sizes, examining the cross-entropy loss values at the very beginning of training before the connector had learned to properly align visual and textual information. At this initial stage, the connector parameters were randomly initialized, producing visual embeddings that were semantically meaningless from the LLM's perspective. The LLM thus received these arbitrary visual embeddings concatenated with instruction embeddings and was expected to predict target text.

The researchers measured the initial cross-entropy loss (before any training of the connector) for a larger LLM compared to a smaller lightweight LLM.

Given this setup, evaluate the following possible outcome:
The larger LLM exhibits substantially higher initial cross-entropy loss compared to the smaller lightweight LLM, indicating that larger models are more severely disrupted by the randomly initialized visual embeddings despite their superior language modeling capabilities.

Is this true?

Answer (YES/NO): NO